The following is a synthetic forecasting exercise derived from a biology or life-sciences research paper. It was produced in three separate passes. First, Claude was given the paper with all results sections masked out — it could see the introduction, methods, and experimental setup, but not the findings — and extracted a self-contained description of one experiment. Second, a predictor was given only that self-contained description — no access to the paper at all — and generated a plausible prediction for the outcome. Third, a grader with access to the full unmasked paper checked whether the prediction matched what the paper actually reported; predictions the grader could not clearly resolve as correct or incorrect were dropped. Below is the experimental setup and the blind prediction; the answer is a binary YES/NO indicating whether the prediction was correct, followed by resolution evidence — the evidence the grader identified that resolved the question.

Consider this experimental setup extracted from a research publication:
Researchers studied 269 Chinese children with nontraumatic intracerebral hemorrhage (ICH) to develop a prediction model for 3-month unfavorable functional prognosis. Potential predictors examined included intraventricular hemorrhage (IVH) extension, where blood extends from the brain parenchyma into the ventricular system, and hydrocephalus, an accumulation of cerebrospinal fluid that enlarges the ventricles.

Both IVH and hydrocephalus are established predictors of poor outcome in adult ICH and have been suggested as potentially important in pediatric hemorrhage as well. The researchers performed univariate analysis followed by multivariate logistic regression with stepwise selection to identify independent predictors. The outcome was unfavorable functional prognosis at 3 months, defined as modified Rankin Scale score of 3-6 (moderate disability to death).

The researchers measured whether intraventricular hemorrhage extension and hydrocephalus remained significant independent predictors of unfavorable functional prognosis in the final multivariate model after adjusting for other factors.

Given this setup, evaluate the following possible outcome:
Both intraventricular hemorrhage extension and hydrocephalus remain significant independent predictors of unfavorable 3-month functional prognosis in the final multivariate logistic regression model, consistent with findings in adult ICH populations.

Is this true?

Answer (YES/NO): NO